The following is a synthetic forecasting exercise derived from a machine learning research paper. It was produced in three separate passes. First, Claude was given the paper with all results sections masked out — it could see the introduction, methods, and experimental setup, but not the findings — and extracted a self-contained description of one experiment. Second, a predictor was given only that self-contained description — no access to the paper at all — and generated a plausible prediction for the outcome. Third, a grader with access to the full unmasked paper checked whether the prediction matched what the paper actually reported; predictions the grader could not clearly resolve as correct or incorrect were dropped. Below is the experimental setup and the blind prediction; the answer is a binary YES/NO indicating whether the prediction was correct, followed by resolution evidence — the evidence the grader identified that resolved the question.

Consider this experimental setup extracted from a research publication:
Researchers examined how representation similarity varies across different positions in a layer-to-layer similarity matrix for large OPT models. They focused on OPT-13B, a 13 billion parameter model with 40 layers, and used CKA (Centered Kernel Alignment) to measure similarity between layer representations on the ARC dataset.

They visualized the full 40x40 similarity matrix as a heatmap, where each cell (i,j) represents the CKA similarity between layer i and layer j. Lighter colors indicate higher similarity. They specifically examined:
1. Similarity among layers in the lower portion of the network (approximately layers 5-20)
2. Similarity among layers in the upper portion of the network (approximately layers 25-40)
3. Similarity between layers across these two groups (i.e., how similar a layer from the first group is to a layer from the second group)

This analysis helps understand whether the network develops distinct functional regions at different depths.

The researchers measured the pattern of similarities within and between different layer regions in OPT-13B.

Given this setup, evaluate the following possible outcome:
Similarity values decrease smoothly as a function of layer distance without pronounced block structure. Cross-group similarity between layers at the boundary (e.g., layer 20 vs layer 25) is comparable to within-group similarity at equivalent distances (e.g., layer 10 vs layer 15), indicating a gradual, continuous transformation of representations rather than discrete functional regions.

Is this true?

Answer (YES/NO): NO